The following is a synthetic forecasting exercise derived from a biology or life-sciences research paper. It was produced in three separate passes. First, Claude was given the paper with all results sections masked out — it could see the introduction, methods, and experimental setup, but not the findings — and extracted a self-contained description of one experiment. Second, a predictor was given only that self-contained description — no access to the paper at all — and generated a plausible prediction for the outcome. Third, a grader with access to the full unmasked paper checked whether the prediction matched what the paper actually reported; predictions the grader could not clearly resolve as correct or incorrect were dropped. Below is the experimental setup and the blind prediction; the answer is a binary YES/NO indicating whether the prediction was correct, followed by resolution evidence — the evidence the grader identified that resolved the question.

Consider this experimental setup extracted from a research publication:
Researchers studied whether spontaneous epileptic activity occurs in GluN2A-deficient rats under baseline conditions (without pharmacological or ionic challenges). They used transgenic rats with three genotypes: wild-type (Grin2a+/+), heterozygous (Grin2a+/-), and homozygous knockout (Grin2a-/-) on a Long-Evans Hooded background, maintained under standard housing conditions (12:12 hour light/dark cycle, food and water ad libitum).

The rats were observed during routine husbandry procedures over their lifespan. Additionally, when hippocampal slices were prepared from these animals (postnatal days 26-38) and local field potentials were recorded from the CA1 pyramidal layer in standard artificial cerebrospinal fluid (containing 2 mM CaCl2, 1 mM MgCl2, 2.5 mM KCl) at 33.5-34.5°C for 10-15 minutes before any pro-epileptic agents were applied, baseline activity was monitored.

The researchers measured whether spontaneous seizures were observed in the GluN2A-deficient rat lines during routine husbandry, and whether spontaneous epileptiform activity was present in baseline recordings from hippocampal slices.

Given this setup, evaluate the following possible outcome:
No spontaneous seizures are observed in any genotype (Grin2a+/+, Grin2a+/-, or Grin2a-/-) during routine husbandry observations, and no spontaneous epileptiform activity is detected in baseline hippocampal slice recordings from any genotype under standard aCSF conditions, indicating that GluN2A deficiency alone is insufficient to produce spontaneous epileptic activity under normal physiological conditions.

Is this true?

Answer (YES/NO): YES